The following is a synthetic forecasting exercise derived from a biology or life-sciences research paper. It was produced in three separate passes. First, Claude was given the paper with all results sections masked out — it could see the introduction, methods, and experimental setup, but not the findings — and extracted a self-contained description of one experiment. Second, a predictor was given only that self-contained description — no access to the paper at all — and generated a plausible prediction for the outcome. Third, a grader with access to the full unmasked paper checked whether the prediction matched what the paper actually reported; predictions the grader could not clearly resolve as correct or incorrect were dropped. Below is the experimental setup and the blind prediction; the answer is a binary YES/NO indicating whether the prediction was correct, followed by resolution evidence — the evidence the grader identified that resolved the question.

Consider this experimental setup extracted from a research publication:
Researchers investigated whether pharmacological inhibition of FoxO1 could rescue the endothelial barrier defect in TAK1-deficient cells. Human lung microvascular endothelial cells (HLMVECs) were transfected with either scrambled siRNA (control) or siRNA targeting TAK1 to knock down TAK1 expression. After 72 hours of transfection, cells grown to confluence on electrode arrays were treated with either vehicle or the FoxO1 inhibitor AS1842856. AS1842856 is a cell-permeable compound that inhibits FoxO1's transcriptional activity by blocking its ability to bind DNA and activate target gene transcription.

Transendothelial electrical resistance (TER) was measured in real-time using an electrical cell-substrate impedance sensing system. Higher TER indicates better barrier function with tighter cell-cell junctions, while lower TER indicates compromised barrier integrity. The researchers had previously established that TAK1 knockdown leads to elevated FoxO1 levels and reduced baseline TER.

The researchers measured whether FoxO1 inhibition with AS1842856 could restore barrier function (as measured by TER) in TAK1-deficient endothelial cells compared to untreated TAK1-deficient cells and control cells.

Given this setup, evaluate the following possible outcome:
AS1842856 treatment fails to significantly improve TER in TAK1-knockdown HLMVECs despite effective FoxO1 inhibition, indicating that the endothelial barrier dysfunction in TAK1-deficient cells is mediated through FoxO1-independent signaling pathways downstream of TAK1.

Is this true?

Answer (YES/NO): NO